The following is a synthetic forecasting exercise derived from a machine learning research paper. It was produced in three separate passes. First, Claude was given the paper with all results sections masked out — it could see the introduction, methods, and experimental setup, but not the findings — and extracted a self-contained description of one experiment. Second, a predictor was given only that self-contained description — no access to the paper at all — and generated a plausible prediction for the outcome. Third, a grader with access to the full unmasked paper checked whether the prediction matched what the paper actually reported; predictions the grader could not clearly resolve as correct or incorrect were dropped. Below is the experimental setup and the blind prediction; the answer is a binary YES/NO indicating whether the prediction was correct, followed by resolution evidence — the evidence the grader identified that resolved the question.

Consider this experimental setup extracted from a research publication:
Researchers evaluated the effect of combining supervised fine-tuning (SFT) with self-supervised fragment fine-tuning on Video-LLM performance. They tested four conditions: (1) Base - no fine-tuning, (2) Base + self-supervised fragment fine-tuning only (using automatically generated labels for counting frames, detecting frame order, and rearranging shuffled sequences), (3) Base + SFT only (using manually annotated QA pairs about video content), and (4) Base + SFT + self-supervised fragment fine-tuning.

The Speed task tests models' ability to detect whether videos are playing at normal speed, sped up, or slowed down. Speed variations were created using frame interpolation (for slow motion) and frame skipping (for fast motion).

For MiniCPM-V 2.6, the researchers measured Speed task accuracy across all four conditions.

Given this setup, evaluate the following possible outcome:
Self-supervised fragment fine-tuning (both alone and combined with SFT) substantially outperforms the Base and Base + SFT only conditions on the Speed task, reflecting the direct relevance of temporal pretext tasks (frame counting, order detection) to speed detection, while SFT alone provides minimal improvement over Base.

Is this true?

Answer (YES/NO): NO